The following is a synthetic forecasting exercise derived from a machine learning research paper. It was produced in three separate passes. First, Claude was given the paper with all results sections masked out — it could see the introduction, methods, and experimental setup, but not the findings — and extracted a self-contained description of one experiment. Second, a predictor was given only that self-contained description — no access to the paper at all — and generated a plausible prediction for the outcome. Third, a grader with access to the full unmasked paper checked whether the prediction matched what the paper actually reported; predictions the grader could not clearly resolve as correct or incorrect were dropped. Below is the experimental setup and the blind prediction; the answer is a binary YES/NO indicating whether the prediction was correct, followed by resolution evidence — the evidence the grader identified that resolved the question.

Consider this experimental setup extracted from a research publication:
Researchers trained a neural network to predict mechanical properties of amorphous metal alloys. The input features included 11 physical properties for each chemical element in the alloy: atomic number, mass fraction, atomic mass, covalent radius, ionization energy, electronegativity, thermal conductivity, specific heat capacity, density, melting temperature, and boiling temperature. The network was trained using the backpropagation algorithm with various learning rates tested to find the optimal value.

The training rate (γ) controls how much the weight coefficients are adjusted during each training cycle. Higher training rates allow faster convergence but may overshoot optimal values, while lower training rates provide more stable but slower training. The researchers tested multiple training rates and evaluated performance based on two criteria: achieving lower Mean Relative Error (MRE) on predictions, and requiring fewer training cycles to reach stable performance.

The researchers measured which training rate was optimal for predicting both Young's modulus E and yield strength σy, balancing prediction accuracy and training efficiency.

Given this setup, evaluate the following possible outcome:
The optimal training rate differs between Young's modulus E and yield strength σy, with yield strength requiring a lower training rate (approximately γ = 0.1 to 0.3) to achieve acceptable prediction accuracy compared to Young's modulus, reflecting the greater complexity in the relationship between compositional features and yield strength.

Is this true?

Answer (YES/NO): NO